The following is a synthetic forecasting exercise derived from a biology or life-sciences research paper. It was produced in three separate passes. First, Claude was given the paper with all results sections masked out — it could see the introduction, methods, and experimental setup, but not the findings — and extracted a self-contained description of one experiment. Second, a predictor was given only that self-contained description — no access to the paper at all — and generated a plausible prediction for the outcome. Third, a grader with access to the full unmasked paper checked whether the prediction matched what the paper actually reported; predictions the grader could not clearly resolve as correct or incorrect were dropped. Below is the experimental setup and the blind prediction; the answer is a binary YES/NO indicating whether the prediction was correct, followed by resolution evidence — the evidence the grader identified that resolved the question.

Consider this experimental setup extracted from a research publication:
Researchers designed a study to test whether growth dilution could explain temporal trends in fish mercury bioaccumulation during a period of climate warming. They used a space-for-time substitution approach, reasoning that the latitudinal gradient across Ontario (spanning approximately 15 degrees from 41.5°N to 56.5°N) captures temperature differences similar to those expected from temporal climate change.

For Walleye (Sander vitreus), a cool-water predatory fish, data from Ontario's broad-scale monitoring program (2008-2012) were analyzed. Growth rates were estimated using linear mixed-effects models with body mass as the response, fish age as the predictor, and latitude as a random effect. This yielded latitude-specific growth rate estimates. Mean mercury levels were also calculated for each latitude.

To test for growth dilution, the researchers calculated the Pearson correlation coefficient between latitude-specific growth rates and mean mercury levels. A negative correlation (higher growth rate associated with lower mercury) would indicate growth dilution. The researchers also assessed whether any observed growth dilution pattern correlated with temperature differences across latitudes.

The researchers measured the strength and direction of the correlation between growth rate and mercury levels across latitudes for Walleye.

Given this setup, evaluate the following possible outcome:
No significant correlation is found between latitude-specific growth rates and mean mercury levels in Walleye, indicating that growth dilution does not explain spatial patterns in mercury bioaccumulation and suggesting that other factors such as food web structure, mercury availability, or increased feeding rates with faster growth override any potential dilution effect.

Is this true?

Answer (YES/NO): YES